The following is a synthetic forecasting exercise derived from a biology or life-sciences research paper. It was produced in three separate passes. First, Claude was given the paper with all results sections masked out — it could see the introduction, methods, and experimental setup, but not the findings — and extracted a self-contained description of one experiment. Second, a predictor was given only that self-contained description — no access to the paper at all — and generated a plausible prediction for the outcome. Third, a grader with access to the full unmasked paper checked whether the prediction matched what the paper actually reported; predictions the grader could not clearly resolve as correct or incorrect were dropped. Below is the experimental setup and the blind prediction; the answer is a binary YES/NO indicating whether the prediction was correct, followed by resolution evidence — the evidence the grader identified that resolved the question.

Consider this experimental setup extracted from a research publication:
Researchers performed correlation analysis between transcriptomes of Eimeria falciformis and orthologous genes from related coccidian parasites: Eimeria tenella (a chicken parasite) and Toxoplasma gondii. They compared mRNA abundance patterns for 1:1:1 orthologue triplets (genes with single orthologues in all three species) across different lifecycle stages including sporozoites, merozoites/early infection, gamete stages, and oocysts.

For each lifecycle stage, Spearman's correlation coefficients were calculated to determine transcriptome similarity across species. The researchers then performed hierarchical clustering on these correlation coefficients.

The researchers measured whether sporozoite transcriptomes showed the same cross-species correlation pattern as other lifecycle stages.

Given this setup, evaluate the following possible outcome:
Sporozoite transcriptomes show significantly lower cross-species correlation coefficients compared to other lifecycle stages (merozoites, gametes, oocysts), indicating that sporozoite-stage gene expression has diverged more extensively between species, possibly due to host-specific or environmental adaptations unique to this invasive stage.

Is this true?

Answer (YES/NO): YES